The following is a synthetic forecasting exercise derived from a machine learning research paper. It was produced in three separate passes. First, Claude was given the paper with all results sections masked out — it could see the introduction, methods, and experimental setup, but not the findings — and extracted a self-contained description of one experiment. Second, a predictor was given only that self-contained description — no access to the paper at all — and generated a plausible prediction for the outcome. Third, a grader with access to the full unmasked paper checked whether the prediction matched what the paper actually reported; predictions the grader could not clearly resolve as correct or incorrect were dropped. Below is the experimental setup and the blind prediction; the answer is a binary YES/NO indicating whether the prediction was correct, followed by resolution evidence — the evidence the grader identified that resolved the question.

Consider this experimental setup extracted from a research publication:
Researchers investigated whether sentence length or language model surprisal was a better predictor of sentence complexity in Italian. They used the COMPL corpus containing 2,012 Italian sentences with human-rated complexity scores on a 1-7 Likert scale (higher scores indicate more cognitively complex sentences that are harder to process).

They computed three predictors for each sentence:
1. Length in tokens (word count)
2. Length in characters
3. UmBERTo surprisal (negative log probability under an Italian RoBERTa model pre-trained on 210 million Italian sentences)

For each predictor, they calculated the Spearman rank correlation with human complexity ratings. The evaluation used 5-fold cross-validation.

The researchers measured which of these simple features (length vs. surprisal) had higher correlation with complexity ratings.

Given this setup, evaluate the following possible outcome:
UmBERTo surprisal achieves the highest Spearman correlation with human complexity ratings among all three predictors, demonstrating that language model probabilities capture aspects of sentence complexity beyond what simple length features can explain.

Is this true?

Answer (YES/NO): NO